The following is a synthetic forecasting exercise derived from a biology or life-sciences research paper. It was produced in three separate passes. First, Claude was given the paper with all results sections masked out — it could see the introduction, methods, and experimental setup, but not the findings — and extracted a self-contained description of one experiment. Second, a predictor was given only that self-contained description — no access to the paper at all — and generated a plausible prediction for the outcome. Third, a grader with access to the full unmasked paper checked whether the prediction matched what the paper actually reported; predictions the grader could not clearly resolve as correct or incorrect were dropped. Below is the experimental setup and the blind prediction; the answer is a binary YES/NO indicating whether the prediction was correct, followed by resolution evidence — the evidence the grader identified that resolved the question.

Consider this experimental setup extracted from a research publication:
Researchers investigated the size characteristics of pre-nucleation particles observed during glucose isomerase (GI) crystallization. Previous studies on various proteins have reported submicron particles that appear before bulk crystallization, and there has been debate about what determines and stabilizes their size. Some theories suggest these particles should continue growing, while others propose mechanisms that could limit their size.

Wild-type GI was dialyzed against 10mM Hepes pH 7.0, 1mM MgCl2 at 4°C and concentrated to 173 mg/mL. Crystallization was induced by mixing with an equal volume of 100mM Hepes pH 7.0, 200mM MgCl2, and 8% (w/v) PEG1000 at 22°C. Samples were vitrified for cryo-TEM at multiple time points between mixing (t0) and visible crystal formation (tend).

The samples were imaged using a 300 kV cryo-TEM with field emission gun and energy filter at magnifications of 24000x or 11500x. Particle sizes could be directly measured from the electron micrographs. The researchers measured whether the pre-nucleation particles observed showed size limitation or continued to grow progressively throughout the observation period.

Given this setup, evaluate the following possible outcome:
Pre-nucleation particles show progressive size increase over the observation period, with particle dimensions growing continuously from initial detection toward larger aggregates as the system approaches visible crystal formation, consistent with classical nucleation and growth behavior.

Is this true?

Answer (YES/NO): NO